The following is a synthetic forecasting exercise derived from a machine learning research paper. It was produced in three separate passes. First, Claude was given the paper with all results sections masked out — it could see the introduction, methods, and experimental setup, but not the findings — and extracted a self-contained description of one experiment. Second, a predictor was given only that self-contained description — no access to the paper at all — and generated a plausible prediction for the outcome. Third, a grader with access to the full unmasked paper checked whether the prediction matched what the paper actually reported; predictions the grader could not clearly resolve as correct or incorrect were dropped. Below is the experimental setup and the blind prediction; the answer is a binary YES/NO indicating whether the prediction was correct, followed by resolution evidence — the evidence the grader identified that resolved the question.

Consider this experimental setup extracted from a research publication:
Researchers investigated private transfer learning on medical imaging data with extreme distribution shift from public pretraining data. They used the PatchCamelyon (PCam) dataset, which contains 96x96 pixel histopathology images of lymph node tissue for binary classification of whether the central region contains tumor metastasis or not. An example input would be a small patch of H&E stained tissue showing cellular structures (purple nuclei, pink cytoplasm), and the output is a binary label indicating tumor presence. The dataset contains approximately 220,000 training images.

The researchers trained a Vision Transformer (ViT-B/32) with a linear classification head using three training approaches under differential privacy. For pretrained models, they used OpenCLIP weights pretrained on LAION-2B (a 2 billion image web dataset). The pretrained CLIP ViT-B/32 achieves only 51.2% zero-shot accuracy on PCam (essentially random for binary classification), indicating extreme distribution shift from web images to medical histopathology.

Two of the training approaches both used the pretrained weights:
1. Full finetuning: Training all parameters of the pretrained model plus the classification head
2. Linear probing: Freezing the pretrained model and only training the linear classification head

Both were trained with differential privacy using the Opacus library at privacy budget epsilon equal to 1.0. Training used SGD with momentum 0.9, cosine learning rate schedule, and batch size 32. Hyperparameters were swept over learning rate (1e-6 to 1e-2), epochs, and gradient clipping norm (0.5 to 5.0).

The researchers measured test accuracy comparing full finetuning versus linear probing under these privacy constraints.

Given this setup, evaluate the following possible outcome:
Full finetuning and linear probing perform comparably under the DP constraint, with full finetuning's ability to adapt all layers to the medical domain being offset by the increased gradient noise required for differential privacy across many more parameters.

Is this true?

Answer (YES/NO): NO